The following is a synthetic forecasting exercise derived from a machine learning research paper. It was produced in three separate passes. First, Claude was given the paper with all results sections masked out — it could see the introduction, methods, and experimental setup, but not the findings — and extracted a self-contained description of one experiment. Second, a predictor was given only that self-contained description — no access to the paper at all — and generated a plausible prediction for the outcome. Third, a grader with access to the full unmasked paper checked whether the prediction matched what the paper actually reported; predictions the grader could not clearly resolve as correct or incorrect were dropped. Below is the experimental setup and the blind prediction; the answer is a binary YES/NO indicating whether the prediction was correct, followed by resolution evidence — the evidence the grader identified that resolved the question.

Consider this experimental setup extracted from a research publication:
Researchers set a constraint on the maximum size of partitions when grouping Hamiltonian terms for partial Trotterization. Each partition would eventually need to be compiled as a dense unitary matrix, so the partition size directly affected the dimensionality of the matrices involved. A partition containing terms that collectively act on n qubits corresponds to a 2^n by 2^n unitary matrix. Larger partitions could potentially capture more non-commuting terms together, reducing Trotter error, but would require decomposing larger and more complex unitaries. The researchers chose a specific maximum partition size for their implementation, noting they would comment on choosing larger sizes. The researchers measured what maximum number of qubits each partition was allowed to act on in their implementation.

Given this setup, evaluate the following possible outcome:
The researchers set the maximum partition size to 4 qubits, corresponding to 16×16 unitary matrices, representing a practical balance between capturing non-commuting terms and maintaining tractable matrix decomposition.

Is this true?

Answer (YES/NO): NO